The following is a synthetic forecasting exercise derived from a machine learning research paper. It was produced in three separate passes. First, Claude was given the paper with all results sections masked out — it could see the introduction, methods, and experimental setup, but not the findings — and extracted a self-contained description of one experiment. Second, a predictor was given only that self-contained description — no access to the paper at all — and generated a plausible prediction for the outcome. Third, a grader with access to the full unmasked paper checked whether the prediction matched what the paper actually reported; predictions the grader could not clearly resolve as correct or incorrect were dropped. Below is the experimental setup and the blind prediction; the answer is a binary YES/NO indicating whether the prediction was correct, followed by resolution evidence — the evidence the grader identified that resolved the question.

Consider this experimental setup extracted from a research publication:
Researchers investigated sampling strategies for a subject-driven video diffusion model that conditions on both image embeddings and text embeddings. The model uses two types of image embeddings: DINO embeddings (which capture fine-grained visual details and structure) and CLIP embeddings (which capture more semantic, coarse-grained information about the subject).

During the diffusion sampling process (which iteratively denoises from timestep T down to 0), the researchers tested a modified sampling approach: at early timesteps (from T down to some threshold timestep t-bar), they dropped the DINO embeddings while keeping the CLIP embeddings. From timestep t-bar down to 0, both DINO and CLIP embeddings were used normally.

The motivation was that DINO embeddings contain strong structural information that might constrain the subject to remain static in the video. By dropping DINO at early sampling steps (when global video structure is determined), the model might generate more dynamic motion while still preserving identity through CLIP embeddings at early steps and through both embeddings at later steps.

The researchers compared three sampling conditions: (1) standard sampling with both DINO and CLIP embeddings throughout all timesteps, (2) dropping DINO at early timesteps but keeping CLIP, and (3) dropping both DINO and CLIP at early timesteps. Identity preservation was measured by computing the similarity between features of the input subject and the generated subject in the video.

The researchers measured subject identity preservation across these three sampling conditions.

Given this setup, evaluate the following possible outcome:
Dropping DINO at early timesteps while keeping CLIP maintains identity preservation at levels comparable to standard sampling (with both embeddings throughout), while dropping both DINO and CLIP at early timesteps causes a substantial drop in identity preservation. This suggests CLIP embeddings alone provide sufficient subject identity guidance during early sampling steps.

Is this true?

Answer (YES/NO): NO